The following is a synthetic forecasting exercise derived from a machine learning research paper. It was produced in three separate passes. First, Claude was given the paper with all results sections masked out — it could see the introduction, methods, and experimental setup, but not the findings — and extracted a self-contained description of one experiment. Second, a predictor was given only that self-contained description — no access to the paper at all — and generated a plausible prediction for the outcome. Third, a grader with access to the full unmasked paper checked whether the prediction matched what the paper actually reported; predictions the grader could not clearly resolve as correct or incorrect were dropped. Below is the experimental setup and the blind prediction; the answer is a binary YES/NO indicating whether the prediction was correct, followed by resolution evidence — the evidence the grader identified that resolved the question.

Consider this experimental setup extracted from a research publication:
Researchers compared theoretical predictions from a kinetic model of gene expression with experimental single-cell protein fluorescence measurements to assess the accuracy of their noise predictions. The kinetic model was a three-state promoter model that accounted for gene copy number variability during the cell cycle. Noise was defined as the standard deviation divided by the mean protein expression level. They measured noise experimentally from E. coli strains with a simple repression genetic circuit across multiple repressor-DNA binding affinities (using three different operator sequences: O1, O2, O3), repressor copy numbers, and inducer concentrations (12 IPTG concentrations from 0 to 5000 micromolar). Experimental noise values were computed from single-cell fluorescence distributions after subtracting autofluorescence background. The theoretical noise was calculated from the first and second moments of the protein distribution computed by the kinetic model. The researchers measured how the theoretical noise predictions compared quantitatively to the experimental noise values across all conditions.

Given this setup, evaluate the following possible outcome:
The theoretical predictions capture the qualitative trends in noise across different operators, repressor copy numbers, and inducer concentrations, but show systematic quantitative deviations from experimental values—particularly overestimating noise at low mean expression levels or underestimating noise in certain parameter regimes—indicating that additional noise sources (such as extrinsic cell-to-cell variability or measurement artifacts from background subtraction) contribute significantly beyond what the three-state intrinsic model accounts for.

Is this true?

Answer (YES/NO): NO